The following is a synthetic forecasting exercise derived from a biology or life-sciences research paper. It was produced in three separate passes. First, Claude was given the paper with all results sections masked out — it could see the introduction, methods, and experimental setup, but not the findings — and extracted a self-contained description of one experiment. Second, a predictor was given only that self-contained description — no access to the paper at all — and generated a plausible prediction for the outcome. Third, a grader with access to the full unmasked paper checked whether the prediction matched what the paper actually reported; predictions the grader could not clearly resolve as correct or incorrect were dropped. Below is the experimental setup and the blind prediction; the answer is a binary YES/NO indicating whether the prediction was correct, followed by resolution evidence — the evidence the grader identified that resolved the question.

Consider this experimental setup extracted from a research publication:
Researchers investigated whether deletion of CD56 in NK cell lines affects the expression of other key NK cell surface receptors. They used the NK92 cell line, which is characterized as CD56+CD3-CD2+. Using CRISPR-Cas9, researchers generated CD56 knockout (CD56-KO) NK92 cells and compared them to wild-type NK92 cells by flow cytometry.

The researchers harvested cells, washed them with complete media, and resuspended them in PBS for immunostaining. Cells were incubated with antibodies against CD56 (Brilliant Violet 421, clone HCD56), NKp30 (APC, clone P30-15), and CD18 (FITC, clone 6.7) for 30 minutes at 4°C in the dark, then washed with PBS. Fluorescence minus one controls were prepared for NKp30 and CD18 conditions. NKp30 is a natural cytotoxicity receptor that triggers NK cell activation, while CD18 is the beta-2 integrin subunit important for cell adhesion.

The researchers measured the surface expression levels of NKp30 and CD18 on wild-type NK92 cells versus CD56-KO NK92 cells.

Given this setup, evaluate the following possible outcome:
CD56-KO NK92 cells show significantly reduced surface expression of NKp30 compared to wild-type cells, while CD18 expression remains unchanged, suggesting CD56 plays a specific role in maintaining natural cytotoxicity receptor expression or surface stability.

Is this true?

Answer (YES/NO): NO